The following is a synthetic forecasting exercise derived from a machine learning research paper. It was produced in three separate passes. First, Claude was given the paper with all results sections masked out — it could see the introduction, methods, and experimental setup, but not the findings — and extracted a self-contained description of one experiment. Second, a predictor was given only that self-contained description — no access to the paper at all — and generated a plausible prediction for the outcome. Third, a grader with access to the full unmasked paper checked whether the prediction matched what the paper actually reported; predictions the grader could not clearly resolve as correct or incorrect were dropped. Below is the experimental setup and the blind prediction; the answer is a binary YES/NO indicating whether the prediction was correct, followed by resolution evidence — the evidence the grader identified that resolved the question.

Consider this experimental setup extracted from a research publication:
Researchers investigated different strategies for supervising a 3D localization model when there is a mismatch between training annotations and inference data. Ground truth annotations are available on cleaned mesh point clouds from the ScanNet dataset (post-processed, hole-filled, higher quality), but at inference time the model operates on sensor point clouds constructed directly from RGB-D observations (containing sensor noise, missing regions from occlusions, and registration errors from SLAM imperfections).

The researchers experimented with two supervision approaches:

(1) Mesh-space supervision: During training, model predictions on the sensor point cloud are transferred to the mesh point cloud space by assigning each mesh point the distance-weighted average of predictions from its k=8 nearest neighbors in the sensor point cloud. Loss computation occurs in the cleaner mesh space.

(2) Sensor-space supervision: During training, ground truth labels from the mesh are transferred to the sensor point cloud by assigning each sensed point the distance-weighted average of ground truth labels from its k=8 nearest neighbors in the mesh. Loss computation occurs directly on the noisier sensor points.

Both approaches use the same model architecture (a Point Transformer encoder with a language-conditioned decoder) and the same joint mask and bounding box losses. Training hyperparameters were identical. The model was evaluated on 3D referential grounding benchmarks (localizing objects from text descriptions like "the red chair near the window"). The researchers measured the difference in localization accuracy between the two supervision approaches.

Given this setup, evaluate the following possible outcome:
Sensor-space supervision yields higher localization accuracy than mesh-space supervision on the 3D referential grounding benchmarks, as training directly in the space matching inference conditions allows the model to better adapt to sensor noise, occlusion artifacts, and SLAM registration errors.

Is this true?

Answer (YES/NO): YES